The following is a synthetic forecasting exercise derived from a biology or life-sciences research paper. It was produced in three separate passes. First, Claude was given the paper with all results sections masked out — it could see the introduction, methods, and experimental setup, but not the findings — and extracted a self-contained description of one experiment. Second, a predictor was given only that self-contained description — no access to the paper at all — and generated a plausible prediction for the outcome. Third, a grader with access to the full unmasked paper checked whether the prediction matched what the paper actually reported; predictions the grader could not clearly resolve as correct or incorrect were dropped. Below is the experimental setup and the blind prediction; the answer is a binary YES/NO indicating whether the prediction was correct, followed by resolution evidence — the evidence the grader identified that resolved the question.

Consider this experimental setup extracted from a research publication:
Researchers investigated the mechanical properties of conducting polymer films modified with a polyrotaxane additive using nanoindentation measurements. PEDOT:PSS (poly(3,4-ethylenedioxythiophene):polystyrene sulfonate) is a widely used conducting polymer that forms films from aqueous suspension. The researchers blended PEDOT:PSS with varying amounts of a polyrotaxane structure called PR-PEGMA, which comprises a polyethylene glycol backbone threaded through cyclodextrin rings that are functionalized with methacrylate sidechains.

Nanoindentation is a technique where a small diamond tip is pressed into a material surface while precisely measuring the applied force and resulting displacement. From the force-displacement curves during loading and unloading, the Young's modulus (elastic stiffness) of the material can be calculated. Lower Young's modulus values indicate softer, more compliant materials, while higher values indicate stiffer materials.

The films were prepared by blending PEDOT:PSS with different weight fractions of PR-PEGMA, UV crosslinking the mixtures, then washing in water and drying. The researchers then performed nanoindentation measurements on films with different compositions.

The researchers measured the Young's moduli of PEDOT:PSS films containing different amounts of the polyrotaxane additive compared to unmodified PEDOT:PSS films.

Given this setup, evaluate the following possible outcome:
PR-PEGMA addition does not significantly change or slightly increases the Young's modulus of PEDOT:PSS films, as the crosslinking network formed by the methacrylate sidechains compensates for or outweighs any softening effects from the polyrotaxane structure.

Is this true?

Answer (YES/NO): NO